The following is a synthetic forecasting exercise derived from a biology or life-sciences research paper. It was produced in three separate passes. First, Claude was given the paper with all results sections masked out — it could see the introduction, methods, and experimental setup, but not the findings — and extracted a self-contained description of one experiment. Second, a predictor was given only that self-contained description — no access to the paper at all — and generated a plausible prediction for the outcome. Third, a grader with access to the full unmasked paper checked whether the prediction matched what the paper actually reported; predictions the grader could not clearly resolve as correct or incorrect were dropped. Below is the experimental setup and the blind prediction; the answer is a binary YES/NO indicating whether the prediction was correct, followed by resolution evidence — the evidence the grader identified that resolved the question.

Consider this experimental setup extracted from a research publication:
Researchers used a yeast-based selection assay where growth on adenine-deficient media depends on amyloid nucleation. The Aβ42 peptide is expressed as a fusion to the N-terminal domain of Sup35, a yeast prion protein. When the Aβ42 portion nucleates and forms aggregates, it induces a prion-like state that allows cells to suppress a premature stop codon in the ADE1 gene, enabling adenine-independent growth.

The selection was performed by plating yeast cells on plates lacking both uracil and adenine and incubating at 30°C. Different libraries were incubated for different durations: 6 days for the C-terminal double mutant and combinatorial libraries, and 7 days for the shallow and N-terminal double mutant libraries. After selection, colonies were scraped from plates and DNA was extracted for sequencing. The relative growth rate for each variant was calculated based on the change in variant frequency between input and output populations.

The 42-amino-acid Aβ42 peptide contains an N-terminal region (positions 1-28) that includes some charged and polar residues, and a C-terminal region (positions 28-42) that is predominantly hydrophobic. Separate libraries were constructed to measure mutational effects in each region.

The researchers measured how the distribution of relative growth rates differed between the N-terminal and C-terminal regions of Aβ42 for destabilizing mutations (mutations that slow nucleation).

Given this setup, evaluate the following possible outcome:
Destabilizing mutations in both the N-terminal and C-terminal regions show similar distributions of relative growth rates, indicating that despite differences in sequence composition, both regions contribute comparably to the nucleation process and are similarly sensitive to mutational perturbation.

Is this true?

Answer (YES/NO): NO